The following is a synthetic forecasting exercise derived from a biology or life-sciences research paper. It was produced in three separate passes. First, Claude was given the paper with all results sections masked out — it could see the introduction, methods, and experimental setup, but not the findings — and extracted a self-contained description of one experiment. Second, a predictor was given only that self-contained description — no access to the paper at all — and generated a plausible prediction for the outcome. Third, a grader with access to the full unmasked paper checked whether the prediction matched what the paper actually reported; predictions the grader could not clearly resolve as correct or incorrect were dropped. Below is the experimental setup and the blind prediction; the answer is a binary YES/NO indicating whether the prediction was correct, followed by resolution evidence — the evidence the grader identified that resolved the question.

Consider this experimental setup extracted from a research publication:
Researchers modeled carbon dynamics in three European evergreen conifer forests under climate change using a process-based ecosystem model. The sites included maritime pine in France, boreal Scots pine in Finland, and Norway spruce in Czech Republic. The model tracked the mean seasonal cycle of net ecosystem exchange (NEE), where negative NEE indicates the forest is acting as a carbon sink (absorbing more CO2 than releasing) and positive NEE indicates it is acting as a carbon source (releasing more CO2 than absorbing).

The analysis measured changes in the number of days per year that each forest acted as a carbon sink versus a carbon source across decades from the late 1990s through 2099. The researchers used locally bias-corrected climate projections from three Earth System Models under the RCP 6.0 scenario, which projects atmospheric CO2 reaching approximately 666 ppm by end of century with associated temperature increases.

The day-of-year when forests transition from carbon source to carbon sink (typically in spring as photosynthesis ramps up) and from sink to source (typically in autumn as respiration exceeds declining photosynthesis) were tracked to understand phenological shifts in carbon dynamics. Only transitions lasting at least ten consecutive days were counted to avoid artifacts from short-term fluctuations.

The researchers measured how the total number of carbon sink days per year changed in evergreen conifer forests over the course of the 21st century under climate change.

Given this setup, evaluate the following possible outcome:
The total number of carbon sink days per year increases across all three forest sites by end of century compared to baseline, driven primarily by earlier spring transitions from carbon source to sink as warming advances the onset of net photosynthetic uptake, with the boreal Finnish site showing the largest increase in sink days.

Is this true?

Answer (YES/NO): NO